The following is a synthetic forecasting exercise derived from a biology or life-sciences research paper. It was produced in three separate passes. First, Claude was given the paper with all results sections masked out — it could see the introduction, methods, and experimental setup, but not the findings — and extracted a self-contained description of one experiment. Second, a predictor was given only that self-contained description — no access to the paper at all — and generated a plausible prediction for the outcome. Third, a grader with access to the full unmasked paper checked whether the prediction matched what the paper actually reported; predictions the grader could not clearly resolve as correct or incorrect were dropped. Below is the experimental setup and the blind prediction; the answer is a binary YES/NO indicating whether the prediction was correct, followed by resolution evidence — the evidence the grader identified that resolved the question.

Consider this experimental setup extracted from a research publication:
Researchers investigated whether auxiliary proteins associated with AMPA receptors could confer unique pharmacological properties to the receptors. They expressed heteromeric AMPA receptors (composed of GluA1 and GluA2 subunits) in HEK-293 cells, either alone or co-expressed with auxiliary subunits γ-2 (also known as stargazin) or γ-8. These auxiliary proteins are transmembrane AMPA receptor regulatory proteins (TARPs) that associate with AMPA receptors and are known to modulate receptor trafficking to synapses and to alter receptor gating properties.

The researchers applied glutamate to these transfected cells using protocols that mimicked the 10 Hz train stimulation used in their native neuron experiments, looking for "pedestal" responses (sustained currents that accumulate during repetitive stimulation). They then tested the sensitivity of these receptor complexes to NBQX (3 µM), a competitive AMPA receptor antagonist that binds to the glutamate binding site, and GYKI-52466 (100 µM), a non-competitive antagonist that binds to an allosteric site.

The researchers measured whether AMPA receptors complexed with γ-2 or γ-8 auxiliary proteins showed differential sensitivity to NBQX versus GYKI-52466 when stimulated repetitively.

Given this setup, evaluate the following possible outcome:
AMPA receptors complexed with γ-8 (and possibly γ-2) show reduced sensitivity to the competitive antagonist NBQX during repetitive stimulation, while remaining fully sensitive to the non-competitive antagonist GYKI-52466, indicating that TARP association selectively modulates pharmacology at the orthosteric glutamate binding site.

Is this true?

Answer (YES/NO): YES